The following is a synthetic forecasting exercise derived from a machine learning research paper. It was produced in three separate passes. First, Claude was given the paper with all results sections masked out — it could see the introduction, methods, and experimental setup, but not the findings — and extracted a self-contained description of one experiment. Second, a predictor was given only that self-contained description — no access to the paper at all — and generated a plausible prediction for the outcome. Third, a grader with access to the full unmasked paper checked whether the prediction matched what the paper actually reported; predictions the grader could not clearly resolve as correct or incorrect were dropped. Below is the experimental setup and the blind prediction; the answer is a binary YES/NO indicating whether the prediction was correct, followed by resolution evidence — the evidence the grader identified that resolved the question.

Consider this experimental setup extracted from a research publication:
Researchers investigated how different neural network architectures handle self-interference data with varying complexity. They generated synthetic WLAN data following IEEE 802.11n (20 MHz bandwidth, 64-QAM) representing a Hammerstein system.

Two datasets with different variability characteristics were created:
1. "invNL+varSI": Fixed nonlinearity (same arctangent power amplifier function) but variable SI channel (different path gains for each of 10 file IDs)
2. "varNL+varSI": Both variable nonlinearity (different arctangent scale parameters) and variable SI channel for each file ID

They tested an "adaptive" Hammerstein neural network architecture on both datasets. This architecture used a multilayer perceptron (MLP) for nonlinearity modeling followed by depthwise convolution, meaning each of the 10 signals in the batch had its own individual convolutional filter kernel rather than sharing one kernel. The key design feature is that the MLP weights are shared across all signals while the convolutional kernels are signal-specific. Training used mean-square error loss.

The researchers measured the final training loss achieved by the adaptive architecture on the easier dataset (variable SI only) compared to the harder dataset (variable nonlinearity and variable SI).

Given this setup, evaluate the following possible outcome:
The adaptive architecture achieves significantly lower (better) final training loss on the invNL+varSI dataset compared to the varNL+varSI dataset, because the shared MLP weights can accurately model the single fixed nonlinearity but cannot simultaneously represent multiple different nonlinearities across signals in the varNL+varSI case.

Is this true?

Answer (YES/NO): YES